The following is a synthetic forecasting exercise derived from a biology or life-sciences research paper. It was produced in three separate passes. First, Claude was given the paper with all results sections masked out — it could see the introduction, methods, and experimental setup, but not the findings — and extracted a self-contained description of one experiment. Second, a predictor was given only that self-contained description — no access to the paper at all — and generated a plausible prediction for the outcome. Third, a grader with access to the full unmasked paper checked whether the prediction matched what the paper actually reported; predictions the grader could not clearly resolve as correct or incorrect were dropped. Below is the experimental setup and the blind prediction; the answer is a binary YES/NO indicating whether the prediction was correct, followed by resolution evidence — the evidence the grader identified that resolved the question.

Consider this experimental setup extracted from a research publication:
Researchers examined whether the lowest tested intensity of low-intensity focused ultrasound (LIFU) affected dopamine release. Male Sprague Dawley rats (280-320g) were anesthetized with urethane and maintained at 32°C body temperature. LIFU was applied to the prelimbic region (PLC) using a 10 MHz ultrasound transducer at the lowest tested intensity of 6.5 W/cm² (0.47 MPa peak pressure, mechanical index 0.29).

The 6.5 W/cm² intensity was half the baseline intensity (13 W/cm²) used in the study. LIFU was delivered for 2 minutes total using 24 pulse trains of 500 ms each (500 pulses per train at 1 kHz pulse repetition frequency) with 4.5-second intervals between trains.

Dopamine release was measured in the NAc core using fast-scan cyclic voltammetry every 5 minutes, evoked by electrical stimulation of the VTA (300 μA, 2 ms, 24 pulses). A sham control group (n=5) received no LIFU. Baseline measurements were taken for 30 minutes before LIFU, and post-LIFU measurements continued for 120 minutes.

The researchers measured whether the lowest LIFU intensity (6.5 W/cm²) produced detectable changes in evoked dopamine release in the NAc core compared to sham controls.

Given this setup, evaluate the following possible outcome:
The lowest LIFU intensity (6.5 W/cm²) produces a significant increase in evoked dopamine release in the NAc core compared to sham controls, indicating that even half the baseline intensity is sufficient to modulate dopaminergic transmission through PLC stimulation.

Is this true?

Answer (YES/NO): NO